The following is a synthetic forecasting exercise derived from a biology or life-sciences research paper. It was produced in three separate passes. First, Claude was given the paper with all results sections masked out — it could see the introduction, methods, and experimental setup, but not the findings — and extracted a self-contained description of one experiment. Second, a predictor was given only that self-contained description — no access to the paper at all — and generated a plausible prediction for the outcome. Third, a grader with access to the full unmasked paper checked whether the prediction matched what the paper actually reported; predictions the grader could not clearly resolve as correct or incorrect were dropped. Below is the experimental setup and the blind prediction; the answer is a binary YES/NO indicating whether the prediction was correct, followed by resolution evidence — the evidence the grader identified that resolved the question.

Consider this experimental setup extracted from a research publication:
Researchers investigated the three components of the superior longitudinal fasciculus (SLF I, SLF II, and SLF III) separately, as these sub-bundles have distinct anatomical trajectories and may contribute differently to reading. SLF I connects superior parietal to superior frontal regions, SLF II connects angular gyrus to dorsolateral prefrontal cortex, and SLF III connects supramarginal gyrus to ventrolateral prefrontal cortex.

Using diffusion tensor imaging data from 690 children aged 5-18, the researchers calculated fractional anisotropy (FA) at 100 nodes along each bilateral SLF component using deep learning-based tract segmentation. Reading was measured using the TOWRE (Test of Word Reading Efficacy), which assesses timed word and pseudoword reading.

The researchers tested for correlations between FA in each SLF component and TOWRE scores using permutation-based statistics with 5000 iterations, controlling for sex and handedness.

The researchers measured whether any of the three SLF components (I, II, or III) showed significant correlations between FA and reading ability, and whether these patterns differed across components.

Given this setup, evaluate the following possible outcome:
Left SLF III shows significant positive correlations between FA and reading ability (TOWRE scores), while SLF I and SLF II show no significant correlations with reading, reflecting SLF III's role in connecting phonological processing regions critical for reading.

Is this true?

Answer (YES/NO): NO